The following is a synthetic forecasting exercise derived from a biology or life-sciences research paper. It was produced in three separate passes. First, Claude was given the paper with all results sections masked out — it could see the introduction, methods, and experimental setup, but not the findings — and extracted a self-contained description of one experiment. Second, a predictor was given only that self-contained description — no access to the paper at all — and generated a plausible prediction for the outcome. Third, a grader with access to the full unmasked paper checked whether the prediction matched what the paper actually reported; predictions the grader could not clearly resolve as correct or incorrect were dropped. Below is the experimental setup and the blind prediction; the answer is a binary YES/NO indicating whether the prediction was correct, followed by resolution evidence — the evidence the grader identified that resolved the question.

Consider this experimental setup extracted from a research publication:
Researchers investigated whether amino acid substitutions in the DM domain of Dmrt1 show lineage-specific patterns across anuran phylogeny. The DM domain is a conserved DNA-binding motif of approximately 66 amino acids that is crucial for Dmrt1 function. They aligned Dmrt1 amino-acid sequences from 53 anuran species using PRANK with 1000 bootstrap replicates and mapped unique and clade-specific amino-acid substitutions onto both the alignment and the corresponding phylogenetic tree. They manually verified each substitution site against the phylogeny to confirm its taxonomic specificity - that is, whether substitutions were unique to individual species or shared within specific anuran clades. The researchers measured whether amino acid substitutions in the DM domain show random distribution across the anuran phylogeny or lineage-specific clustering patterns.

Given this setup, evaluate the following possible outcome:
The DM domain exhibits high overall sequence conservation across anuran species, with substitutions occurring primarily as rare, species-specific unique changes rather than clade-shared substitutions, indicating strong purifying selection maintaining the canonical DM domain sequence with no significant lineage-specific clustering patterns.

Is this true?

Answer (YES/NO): NO